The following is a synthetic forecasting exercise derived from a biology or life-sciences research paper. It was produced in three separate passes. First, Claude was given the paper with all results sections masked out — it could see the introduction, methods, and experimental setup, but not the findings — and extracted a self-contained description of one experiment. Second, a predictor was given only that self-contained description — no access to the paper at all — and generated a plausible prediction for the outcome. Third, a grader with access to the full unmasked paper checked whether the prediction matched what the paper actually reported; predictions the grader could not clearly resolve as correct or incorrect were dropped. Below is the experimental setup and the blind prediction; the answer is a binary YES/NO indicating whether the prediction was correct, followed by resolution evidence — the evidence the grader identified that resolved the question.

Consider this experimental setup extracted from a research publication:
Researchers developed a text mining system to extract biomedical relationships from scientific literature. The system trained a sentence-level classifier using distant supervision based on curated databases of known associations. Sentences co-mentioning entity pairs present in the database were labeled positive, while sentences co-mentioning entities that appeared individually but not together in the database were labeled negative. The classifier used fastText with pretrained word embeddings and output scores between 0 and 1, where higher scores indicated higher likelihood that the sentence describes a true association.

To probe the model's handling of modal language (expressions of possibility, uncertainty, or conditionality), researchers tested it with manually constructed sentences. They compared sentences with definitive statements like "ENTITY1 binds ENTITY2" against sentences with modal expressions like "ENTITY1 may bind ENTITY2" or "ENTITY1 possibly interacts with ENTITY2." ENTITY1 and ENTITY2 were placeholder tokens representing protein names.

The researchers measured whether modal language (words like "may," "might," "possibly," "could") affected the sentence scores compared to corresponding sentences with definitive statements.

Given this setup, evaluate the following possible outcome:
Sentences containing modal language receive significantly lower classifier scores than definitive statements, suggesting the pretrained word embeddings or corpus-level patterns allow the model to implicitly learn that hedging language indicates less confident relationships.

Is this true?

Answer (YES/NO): NO